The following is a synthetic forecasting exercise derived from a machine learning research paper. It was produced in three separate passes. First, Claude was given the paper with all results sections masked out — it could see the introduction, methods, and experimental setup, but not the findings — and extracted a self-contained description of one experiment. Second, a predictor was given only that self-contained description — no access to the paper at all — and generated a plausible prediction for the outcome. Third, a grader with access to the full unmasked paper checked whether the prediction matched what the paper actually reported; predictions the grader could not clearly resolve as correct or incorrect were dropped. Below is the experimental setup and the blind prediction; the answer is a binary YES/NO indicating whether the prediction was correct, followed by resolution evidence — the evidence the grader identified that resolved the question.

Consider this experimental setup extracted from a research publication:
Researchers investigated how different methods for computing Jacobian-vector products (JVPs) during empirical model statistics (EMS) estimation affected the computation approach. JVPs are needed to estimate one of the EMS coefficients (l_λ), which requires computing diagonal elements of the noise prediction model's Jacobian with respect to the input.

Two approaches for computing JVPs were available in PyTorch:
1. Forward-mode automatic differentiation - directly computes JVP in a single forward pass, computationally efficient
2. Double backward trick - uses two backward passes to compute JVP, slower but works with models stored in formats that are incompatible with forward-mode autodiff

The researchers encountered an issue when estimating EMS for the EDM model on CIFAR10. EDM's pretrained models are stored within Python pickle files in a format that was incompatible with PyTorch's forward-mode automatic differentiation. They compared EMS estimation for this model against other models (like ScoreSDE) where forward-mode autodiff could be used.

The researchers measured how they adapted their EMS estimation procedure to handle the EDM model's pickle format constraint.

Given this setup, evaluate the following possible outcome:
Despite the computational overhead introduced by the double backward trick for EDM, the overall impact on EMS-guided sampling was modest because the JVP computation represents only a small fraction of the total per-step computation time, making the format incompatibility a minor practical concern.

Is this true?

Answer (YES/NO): NO